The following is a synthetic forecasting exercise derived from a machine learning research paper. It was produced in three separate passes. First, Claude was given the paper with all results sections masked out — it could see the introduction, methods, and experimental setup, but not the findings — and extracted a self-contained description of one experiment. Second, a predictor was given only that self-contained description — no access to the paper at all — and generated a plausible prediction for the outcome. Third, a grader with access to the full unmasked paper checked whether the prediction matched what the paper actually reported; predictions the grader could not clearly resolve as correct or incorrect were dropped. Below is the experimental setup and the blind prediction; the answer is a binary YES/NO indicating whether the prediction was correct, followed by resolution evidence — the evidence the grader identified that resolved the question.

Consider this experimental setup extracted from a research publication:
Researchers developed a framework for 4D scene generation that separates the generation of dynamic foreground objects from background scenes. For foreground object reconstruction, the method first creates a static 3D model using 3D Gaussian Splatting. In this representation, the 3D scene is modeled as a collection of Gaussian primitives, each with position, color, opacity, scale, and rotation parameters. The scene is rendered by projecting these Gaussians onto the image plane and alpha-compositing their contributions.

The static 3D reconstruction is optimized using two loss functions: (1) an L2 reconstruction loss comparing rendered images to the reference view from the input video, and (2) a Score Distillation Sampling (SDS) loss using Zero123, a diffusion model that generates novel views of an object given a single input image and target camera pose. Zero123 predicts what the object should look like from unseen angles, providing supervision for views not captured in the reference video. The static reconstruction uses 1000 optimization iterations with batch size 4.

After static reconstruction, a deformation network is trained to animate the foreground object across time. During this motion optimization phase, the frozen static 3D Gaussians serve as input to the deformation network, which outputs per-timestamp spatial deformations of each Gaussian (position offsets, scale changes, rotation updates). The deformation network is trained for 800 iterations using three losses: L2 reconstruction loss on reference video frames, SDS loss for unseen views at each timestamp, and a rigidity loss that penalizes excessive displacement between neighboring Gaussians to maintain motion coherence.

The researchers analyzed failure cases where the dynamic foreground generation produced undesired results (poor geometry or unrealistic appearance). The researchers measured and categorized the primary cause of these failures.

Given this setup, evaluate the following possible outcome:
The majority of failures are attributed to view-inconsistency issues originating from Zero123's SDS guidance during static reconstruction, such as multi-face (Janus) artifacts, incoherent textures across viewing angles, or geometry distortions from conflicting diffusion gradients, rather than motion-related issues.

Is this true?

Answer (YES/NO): YES